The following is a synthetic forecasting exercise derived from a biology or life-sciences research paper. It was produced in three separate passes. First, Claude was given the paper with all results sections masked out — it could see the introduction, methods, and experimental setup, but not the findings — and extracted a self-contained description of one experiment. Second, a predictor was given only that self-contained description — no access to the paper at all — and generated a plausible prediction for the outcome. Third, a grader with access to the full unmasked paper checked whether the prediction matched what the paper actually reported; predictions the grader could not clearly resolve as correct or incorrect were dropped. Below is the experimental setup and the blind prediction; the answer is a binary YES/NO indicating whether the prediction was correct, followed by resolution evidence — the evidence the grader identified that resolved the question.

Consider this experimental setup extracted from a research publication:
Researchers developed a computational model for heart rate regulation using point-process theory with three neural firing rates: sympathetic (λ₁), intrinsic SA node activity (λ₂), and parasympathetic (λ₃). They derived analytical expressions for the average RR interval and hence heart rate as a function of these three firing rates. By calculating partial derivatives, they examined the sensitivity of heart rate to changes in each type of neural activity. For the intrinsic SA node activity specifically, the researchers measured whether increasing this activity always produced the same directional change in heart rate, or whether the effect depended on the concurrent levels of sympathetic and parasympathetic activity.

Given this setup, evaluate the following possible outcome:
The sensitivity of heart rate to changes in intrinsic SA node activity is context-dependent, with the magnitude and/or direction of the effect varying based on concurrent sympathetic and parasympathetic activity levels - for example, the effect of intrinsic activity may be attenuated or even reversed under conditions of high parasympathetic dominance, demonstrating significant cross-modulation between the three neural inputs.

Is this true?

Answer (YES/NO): YES